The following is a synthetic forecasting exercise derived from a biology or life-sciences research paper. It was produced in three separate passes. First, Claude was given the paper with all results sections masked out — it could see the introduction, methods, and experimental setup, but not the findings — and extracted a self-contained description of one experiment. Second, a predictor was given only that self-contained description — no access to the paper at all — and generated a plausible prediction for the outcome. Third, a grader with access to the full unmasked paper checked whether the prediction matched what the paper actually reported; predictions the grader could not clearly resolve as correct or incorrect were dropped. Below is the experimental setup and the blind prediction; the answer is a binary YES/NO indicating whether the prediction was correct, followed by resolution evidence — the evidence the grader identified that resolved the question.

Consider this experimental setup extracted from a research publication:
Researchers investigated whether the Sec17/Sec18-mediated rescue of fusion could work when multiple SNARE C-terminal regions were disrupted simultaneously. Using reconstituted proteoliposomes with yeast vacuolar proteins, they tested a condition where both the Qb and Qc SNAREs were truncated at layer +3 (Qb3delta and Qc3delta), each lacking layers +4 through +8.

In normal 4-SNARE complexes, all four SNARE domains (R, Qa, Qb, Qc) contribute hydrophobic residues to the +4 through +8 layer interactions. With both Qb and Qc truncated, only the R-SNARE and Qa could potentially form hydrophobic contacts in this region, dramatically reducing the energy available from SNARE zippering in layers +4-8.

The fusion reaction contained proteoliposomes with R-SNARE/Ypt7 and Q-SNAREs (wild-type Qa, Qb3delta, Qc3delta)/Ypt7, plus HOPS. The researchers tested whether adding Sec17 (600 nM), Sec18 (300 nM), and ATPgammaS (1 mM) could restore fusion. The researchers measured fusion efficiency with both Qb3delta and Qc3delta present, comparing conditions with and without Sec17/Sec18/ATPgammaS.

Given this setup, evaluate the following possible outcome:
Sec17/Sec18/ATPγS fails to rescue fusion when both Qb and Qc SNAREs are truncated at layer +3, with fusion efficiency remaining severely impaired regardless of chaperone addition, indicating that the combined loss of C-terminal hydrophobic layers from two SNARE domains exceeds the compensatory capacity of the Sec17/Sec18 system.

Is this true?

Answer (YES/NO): NO